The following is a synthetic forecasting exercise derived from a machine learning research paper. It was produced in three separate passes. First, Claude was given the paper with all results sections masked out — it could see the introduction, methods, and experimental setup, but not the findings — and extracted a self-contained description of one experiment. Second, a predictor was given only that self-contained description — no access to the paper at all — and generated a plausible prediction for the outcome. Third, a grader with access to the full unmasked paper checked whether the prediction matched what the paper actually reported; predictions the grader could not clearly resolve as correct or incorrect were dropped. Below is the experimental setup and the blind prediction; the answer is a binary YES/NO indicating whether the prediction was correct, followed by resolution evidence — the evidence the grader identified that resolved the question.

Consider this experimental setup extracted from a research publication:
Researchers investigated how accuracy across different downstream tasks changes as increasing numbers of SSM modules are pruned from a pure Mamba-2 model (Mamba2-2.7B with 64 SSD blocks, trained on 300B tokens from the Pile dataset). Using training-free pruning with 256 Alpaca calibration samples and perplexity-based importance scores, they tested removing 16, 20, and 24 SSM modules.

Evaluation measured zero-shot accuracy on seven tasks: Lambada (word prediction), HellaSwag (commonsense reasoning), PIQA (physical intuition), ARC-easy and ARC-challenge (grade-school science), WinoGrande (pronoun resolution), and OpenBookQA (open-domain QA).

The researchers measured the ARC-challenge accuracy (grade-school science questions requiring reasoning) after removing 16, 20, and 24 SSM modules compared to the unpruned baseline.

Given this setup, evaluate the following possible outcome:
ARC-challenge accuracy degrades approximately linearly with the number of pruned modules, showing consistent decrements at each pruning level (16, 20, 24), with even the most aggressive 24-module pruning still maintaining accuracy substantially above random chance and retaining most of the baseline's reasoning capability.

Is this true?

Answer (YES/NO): NO